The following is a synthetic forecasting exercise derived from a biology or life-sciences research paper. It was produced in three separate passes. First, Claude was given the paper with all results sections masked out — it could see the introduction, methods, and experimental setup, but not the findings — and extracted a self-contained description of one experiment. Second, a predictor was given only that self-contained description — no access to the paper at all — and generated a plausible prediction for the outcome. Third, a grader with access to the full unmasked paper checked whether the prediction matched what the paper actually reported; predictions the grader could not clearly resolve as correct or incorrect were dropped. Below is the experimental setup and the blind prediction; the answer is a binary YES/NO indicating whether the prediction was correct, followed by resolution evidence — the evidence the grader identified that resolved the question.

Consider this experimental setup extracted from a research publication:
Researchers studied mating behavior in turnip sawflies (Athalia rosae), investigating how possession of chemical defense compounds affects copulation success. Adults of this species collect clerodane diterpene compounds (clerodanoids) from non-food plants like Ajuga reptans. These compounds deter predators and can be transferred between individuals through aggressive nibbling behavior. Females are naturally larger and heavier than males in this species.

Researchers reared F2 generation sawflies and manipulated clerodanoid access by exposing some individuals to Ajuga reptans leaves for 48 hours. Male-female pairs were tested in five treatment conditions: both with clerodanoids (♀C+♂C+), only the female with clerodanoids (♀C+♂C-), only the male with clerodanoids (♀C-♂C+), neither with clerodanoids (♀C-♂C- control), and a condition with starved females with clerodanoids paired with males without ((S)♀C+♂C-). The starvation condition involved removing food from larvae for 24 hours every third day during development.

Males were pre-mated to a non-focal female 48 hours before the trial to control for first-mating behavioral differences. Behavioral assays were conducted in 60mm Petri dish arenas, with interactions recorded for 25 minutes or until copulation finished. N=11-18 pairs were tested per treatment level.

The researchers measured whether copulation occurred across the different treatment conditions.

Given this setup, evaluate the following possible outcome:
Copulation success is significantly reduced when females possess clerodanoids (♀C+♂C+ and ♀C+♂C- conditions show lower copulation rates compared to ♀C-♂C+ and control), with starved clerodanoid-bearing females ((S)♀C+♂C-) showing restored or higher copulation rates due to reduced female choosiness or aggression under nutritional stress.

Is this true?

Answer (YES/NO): NO